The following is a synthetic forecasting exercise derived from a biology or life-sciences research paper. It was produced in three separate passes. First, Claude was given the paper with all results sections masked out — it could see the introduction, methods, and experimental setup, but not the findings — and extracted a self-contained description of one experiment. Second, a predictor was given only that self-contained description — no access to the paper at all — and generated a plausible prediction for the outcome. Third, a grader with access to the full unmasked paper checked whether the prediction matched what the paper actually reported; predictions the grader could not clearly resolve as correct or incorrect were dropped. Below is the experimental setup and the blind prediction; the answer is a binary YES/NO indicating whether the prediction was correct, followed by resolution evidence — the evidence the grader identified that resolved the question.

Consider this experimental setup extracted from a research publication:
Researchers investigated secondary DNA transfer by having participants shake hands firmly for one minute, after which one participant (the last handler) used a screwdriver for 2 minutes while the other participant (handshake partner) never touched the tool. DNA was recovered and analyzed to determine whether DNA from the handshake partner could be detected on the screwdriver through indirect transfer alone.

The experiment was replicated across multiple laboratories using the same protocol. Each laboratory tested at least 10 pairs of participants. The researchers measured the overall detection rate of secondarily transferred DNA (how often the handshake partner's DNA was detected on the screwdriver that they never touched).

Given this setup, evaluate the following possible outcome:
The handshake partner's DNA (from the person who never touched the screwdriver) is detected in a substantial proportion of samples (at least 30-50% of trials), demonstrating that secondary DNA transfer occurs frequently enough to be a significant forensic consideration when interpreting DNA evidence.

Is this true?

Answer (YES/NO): YES